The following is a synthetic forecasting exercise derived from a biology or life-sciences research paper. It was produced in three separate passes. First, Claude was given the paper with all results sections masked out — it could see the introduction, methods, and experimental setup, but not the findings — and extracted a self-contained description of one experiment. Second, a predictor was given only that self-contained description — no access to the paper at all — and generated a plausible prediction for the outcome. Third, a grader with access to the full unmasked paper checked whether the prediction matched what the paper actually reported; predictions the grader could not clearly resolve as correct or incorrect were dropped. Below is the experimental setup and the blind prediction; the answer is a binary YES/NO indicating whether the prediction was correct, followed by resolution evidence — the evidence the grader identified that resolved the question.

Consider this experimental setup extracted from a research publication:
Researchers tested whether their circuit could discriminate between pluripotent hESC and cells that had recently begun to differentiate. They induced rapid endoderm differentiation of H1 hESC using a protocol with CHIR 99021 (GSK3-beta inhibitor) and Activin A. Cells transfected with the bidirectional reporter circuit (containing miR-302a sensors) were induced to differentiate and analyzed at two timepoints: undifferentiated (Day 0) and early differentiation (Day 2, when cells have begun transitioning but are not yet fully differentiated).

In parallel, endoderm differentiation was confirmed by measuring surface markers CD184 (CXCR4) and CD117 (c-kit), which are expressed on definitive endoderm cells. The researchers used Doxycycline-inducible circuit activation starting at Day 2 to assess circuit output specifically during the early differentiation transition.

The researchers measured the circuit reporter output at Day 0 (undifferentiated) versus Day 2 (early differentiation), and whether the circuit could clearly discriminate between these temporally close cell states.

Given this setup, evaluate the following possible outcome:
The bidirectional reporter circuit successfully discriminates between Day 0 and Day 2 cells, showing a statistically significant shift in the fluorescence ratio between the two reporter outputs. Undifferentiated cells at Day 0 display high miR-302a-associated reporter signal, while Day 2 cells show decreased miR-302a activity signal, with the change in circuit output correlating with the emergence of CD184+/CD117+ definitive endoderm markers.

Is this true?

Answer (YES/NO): NO